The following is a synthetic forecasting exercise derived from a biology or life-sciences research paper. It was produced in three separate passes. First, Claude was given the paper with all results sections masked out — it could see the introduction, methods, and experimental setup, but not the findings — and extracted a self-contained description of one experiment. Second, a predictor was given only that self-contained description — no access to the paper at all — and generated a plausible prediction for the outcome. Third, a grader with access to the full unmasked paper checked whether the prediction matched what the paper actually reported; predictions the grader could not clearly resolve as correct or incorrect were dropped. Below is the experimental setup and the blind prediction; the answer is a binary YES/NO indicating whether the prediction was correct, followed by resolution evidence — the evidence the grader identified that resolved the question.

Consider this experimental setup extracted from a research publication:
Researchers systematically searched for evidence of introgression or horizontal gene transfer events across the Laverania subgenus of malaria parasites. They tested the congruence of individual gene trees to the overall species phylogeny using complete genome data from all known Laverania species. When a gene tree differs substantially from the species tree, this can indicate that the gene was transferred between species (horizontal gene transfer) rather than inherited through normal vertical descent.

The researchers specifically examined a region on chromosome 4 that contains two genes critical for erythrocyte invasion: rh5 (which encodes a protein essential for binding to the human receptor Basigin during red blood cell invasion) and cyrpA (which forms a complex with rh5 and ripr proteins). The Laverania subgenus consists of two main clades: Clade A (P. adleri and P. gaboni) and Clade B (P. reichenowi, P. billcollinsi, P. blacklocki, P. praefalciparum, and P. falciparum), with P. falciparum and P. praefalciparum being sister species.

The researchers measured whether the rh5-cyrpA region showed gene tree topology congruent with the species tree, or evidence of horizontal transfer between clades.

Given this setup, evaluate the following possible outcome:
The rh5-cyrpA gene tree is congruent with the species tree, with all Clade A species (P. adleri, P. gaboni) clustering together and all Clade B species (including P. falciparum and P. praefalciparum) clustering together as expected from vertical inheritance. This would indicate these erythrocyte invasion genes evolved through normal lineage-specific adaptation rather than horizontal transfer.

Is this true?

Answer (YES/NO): NO